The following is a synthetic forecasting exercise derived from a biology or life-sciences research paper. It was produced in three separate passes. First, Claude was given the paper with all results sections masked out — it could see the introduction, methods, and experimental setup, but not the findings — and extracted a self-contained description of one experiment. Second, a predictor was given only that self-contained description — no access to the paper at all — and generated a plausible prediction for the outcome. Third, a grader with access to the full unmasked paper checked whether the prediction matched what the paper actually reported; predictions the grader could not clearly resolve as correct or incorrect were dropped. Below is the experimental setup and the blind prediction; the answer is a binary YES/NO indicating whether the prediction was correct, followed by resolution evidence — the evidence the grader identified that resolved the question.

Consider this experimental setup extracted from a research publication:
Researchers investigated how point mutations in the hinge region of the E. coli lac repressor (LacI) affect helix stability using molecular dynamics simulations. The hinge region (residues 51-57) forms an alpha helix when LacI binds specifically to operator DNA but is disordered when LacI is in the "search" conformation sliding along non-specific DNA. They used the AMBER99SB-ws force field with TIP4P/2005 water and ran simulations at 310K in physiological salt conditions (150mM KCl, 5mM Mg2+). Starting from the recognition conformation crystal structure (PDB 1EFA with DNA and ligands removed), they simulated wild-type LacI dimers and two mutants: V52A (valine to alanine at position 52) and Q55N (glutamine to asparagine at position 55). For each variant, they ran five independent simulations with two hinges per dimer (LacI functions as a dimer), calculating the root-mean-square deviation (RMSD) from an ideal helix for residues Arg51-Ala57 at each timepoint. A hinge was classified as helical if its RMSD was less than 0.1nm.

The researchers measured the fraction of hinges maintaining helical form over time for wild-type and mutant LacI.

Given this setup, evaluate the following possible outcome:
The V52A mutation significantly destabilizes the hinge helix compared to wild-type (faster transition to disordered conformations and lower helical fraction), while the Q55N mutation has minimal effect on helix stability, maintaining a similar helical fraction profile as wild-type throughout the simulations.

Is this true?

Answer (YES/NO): NO